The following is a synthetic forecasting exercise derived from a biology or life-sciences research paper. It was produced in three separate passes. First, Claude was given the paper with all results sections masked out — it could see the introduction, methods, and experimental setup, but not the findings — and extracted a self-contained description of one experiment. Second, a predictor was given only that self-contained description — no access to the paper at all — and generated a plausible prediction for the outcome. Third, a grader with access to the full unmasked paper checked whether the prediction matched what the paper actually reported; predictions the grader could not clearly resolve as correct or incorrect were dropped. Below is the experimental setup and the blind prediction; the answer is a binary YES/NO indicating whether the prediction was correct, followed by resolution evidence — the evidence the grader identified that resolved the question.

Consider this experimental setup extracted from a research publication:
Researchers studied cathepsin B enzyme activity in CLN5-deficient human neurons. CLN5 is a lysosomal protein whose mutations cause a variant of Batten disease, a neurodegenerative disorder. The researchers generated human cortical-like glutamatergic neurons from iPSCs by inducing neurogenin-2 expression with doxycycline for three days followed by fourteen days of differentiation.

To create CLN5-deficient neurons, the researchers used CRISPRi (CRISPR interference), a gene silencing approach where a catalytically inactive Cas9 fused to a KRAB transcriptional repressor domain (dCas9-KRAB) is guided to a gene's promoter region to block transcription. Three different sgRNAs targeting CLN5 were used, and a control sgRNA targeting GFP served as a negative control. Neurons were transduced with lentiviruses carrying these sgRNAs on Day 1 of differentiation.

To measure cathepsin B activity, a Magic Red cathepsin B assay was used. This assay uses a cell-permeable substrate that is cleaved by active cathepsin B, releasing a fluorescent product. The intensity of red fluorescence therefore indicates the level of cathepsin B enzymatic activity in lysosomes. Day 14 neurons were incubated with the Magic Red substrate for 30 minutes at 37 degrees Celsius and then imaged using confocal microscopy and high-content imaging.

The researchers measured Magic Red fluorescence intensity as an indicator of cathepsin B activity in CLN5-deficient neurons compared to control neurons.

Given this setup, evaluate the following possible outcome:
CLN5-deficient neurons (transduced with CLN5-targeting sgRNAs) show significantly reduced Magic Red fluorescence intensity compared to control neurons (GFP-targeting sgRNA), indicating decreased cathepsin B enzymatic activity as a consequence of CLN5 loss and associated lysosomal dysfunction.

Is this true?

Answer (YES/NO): YES